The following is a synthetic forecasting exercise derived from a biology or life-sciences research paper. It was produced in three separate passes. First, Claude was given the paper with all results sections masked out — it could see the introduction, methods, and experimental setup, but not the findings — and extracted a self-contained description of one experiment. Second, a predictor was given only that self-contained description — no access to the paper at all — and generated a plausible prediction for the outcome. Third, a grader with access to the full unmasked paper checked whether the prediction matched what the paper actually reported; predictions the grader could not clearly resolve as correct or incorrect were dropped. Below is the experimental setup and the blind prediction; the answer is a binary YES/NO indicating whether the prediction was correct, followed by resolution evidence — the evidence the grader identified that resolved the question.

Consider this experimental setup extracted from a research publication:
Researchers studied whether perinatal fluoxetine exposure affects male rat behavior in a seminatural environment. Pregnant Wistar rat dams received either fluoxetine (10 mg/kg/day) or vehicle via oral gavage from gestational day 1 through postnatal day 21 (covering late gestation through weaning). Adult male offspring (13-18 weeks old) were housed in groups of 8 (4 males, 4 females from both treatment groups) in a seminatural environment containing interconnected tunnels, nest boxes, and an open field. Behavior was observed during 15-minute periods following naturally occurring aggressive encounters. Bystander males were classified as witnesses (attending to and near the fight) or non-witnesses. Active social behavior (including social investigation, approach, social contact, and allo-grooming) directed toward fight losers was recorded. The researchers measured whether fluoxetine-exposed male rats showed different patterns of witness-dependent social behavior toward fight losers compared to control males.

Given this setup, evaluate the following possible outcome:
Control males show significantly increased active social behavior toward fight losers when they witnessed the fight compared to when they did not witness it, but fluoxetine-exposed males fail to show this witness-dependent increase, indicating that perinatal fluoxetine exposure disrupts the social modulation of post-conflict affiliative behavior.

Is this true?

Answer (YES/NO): NO